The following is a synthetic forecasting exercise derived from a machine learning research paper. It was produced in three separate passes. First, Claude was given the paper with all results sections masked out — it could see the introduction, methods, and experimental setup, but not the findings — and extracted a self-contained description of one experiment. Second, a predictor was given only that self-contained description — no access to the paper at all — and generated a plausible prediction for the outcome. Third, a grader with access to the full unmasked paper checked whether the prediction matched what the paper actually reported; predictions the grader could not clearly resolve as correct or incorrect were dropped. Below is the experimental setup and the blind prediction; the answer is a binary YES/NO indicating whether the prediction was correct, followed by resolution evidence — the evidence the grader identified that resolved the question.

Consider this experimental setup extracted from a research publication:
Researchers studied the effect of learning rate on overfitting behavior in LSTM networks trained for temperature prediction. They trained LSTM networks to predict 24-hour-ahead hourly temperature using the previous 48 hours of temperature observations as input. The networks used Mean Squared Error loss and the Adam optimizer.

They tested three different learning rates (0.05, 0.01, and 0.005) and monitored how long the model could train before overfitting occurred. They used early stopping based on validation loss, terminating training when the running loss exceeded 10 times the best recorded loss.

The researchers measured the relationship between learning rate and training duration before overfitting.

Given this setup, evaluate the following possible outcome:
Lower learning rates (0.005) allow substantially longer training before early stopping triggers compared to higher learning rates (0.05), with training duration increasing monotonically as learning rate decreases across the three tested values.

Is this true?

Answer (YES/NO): YES